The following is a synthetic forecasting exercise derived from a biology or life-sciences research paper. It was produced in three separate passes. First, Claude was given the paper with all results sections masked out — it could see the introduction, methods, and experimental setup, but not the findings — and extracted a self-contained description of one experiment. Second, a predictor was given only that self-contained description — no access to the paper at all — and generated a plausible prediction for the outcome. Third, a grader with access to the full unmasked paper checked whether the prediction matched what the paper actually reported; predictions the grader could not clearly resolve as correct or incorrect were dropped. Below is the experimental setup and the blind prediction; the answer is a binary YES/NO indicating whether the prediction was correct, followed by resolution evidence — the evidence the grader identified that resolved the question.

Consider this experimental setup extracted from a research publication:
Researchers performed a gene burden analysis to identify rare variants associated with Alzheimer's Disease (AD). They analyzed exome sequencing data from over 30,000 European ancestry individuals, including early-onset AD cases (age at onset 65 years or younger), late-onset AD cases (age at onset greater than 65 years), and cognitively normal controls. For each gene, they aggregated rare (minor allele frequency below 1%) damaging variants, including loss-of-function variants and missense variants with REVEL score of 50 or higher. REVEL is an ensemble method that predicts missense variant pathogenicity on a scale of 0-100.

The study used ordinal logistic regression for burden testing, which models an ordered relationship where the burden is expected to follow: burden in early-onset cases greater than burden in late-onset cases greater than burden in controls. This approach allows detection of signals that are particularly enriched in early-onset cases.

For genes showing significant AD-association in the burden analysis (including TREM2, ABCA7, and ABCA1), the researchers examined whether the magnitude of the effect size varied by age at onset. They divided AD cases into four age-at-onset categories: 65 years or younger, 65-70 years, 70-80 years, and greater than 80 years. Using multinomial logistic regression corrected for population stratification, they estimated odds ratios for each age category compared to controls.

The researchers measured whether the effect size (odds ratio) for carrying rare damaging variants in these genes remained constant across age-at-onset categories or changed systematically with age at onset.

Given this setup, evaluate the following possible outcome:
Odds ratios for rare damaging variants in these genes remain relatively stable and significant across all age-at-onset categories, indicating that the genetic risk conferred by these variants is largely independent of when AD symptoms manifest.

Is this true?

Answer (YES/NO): NO